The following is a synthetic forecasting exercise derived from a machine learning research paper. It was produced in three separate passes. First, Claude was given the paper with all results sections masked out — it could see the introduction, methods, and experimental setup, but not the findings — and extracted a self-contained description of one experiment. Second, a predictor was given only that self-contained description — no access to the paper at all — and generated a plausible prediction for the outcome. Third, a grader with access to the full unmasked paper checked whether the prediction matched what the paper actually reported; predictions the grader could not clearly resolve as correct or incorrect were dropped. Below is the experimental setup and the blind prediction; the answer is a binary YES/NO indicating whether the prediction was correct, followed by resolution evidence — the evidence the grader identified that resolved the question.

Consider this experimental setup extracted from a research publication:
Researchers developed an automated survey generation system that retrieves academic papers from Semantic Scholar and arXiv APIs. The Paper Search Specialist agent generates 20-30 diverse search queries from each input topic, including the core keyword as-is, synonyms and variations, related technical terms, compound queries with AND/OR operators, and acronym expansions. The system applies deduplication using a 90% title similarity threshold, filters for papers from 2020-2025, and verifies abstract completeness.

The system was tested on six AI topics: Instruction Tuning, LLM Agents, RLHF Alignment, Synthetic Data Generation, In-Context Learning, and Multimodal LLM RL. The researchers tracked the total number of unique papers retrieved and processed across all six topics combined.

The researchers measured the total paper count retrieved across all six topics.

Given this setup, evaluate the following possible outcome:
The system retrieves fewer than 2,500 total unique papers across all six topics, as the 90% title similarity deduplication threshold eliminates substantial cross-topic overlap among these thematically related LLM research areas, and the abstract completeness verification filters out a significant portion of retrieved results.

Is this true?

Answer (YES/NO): YES